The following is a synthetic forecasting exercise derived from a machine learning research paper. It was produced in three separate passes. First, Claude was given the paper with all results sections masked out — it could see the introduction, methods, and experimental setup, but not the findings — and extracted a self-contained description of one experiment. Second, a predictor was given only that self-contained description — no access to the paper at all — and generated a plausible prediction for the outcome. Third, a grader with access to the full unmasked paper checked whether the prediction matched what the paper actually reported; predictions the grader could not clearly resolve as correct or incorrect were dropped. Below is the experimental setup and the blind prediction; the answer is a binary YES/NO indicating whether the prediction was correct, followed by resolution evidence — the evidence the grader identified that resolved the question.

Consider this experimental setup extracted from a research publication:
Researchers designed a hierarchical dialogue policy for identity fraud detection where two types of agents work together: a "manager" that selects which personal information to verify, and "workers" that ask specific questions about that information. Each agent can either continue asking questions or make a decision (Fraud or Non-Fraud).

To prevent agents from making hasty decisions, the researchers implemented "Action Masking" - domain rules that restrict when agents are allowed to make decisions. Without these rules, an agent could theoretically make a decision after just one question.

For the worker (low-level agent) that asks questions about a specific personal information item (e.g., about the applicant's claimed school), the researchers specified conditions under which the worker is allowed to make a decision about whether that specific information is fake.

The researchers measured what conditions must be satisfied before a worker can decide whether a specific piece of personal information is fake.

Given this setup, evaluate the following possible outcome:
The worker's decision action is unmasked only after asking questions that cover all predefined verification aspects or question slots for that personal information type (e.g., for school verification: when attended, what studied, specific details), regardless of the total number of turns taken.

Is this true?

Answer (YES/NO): NO